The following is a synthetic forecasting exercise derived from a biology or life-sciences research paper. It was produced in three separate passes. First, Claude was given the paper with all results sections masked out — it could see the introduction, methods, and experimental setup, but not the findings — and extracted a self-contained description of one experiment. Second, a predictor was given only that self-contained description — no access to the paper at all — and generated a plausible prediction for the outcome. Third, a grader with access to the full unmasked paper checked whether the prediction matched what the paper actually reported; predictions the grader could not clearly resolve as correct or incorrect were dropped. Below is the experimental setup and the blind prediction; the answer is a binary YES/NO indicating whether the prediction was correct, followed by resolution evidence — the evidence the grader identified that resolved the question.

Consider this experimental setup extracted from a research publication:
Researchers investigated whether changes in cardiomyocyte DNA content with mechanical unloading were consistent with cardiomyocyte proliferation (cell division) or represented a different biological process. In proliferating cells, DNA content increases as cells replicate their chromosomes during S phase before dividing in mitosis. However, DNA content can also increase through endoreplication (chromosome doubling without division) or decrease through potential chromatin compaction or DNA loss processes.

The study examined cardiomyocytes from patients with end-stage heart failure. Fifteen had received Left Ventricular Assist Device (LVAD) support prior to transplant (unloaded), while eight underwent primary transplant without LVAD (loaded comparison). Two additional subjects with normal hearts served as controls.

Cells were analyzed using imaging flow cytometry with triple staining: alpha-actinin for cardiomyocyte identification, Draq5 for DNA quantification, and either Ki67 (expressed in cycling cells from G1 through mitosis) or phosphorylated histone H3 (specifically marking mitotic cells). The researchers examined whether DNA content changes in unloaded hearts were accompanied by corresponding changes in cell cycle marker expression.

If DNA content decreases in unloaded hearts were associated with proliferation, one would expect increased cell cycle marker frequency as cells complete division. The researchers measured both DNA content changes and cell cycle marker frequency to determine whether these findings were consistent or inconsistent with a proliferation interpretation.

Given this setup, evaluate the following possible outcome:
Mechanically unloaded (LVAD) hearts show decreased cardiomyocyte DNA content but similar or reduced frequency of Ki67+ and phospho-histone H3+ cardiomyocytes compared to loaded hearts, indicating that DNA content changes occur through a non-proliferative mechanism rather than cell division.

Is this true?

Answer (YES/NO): YES